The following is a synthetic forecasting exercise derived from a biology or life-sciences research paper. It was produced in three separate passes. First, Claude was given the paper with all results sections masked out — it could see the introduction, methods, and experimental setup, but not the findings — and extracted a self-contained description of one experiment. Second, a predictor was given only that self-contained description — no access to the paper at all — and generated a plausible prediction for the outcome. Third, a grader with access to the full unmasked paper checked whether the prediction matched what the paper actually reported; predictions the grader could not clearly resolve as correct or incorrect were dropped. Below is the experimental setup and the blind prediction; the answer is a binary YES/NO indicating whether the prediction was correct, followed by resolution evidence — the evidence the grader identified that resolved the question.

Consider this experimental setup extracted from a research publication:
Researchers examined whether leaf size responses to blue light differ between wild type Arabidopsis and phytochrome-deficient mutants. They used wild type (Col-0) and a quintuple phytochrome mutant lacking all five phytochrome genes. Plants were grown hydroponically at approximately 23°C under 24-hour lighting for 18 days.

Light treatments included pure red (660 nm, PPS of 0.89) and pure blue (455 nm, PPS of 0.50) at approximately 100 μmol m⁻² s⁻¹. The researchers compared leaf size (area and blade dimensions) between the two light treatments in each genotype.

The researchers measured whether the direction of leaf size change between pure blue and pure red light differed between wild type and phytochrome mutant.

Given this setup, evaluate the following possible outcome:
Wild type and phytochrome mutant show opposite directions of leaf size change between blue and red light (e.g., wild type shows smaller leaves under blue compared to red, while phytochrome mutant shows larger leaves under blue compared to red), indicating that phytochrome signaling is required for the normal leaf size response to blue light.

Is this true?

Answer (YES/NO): NO